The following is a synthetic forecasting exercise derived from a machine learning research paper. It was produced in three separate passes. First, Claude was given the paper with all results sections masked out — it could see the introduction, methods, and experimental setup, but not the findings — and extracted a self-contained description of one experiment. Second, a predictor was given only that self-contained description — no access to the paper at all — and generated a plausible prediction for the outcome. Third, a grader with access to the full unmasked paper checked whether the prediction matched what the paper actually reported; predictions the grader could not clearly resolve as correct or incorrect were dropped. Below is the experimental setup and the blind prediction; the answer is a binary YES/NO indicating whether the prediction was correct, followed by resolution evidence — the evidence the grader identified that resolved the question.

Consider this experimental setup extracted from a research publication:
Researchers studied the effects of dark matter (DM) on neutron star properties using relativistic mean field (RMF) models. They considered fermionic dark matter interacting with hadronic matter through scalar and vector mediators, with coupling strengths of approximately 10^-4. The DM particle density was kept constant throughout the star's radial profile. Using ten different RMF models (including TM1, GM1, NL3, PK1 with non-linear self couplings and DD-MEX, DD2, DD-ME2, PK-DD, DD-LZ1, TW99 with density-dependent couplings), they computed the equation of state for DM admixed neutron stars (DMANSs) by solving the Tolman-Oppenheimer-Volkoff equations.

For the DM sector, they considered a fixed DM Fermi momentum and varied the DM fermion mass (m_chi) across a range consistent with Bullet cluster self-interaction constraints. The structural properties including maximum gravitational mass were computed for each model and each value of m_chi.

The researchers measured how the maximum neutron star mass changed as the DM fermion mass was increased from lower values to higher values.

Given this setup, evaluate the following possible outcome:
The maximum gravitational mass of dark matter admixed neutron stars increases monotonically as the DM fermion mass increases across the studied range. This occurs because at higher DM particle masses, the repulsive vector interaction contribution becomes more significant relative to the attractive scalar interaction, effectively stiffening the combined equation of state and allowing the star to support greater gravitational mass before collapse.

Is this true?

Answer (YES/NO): NO